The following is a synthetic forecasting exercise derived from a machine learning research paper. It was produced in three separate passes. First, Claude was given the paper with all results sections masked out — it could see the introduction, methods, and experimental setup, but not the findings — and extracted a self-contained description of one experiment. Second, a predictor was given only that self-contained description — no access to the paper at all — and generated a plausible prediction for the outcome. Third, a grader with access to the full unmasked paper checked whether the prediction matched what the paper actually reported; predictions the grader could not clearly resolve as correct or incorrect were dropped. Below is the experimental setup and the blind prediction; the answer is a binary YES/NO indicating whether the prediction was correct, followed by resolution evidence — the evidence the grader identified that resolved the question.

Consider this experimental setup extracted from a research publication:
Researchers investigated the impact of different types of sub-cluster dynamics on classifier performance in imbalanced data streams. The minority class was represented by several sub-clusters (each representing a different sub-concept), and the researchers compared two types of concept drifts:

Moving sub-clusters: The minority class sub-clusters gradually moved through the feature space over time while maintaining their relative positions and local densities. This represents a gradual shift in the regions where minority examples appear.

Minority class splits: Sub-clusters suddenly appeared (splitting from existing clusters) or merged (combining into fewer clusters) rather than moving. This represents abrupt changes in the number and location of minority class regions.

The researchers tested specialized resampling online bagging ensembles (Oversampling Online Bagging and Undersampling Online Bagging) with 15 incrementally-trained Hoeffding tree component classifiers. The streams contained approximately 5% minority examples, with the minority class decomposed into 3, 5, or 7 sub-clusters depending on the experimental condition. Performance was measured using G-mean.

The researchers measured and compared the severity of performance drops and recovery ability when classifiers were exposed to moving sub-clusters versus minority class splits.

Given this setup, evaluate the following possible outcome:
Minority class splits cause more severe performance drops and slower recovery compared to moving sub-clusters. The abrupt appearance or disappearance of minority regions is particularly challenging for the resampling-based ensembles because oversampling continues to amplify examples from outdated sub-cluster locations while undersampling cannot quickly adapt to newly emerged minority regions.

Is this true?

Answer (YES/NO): YES